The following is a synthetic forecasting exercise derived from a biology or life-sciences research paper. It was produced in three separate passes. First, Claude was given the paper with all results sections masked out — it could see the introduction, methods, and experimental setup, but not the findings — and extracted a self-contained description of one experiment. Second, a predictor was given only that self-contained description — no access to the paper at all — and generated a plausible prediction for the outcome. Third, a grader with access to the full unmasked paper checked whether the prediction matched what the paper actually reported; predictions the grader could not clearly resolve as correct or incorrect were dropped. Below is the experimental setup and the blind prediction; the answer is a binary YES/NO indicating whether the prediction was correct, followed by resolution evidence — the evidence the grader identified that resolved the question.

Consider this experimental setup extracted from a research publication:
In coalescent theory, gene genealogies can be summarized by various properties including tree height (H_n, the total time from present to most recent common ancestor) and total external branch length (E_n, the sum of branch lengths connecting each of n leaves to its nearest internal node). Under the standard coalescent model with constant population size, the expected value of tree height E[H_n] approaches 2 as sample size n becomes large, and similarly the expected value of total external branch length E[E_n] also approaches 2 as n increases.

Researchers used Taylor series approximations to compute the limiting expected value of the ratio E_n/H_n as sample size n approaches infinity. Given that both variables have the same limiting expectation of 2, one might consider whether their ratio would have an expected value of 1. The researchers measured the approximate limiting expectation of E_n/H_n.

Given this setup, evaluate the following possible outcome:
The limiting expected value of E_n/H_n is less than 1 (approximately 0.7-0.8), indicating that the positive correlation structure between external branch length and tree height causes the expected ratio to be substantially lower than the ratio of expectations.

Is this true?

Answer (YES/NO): NO